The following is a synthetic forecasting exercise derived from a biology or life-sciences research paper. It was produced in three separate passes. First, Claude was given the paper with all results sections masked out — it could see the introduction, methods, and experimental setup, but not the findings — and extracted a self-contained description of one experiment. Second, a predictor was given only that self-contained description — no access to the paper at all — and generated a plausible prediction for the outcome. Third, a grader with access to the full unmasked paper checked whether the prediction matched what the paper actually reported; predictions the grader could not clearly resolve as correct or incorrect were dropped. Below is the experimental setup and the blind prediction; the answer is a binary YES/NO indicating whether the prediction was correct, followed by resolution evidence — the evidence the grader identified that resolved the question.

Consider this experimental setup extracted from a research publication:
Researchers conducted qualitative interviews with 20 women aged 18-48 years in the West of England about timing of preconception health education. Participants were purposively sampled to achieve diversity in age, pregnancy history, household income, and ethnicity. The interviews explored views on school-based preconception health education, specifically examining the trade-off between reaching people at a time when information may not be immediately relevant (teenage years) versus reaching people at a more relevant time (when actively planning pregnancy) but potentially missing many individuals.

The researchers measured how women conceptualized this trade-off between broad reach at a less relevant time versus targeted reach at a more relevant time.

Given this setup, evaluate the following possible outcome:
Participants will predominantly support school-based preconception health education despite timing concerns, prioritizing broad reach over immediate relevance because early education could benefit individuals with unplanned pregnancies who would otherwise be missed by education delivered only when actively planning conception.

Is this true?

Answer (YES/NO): YES